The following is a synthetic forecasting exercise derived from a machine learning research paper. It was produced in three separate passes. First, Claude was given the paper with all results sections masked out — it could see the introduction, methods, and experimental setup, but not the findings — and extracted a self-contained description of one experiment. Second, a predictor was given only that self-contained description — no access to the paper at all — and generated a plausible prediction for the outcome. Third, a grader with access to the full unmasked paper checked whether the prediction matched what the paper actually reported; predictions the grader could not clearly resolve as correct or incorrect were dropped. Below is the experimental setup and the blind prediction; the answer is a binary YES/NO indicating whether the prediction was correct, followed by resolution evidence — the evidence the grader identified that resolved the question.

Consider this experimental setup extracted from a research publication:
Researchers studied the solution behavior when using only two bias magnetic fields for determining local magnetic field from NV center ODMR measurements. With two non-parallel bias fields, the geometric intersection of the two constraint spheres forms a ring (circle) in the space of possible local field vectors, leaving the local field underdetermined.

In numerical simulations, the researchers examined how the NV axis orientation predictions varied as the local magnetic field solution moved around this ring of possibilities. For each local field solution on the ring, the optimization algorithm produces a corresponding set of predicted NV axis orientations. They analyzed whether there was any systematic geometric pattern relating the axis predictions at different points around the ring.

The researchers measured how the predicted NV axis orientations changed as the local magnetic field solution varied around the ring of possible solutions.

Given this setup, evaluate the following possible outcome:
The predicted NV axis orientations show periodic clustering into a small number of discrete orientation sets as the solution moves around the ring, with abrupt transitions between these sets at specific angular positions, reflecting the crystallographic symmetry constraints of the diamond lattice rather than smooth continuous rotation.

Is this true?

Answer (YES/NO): NO